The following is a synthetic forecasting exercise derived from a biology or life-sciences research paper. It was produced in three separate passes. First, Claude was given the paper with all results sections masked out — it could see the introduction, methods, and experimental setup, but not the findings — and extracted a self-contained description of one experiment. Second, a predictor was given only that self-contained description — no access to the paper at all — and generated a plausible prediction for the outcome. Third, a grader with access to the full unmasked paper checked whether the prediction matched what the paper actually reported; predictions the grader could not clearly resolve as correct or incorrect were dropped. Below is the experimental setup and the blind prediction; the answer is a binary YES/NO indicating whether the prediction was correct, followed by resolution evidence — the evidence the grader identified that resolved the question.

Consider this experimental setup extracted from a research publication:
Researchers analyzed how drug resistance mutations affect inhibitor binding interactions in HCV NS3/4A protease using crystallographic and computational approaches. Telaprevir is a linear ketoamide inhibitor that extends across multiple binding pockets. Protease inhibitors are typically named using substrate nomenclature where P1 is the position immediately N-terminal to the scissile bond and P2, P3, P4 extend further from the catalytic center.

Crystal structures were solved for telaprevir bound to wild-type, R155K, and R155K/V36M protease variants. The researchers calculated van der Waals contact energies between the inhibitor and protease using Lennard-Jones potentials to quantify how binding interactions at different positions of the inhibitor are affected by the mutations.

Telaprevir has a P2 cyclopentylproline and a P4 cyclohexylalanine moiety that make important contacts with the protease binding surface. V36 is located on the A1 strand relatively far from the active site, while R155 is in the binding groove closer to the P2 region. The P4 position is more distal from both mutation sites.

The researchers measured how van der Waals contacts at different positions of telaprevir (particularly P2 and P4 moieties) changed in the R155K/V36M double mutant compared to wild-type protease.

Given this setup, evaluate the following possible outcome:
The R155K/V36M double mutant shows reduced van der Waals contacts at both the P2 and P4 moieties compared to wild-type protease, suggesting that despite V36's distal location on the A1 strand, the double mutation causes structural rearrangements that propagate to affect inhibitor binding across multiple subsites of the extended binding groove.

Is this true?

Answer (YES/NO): YES